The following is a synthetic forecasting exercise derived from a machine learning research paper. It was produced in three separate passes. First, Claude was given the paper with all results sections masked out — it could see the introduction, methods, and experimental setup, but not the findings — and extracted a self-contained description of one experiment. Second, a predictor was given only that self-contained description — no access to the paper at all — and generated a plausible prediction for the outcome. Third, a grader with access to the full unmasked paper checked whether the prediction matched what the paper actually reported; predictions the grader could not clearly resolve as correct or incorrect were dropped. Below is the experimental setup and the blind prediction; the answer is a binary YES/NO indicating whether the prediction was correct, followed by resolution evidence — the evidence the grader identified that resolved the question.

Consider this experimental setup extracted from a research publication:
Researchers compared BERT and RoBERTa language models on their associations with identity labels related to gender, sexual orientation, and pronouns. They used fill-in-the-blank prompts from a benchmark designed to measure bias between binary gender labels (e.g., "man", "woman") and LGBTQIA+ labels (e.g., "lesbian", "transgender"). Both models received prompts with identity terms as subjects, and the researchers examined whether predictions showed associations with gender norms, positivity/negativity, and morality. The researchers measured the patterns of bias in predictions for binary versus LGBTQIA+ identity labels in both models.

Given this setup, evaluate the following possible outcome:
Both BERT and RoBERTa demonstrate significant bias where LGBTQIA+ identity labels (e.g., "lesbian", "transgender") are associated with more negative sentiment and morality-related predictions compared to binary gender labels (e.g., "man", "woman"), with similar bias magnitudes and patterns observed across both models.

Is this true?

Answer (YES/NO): NO